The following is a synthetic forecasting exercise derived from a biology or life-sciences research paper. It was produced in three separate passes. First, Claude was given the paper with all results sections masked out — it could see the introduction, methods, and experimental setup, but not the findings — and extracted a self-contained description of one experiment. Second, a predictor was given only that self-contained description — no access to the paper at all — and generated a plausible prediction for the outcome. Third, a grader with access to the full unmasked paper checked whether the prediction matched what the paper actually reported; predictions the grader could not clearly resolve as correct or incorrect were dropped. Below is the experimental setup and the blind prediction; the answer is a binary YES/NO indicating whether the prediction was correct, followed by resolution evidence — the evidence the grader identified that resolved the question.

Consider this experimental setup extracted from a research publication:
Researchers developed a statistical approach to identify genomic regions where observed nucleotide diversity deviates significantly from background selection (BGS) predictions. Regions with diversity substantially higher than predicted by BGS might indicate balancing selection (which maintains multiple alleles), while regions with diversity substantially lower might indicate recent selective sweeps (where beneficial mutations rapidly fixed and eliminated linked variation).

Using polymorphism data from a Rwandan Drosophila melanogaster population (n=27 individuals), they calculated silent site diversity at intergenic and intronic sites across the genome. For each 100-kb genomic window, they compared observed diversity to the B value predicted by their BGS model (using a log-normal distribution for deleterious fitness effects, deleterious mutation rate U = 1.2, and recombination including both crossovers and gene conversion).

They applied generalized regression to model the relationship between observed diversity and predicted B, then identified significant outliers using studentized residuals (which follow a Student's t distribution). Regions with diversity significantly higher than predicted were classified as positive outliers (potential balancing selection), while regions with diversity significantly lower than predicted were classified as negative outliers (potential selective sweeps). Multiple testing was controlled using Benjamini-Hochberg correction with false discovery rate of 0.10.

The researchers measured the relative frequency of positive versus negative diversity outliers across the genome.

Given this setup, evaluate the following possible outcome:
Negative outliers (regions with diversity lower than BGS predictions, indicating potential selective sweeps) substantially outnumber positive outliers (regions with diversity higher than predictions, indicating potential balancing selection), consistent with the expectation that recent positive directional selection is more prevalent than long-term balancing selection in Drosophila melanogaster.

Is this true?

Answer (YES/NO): NO